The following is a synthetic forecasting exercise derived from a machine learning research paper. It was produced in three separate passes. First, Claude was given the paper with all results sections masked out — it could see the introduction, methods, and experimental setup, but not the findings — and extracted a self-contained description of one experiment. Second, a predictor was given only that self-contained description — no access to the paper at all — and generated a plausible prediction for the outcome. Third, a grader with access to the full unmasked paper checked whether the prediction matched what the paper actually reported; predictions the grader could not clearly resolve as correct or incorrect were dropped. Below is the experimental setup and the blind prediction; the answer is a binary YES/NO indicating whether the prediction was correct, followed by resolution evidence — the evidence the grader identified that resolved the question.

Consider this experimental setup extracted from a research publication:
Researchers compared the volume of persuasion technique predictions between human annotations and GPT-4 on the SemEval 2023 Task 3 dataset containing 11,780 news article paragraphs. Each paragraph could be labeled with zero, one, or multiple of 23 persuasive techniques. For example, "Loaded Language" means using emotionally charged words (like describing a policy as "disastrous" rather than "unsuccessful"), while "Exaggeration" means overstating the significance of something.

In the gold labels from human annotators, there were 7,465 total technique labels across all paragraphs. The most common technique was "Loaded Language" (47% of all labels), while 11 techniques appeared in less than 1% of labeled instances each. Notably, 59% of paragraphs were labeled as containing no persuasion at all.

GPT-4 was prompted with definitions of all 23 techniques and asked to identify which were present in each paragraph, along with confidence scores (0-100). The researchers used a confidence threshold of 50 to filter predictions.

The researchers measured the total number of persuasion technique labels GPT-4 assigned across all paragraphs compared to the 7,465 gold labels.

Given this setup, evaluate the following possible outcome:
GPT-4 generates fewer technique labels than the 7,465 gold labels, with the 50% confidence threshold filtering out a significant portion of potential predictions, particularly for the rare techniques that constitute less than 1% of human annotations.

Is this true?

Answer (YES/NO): NO